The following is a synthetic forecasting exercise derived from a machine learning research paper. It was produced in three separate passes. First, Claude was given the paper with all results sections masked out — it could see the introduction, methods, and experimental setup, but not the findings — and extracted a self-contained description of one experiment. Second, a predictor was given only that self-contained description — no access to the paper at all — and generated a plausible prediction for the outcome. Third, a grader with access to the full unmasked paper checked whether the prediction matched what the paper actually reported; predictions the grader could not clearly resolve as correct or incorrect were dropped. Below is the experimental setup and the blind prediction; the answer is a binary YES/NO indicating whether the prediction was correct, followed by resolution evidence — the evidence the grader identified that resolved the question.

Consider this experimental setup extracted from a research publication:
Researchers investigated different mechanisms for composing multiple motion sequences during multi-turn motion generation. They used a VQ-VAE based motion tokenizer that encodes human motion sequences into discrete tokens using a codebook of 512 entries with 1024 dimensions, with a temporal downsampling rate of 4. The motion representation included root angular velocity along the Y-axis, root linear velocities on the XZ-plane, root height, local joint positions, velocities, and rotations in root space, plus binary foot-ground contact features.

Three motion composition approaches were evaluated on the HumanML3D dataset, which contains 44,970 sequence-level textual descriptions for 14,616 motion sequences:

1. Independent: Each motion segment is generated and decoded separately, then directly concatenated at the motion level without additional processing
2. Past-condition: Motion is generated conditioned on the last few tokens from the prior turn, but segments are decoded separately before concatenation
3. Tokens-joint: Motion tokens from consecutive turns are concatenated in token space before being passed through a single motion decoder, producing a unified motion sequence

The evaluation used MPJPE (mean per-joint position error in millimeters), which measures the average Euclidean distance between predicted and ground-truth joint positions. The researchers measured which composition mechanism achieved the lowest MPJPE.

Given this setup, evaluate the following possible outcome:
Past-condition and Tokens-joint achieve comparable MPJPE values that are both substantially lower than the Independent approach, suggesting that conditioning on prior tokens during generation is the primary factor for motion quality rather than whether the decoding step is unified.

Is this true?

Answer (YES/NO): NO